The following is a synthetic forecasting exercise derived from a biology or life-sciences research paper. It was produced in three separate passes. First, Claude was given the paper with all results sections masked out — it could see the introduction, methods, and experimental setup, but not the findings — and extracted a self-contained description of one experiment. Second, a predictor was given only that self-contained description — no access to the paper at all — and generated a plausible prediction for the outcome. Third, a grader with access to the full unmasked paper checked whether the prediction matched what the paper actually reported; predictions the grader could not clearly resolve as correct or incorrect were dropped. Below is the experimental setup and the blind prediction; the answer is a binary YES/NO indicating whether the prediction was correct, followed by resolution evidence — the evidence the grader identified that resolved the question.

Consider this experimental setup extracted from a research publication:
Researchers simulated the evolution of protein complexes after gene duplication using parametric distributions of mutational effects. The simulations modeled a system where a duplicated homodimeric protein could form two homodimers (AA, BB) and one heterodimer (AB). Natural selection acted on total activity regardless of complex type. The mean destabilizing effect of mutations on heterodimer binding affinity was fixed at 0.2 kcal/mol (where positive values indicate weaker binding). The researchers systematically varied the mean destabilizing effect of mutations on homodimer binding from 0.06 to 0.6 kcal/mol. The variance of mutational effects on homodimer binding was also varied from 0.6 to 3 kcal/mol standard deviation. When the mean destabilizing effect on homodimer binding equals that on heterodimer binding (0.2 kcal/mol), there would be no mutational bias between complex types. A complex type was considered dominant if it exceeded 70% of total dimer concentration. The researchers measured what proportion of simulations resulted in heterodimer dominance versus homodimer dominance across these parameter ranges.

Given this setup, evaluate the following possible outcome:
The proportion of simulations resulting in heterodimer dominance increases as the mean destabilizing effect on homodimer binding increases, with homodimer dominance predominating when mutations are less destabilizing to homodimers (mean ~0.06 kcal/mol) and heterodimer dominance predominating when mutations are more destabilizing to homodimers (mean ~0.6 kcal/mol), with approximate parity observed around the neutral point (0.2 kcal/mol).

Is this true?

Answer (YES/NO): YES